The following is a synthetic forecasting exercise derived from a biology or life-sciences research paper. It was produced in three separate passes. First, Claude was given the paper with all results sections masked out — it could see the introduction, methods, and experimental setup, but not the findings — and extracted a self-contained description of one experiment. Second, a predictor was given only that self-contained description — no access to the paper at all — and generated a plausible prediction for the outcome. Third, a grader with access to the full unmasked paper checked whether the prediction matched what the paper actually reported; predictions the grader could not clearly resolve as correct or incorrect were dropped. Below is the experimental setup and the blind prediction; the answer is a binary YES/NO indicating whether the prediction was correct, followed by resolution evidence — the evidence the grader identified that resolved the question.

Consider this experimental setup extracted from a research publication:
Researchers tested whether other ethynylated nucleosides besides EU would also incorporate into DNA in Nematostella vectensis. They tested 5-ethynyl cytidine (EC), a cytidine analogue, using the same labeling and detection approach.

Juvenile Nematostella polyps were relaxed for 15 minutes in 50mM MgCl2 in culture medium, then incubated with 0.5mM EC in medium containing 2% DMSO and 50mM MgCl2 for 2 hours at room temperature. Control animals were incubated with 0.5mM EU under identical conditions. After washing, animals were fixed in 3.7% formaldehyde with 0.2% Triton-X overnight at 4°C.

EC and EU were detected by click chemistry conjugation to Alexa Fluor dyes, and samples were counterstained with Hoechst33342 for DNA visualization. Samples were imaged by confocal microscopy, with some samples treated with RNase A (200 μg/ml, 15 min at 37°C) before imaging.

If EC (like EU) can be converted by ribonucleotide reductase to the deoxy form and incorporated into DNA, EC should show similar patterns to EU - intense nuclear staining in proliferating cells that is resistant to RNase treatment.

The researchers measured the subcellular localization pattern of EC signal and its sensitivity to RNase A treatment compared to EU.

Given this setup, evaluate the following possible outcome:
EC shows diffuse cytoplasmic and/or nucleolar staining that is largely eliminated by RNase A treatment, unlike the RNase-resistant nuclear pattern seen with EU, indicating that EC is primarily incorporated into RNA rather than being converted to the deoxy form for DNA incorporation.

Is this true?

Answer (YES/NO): NO